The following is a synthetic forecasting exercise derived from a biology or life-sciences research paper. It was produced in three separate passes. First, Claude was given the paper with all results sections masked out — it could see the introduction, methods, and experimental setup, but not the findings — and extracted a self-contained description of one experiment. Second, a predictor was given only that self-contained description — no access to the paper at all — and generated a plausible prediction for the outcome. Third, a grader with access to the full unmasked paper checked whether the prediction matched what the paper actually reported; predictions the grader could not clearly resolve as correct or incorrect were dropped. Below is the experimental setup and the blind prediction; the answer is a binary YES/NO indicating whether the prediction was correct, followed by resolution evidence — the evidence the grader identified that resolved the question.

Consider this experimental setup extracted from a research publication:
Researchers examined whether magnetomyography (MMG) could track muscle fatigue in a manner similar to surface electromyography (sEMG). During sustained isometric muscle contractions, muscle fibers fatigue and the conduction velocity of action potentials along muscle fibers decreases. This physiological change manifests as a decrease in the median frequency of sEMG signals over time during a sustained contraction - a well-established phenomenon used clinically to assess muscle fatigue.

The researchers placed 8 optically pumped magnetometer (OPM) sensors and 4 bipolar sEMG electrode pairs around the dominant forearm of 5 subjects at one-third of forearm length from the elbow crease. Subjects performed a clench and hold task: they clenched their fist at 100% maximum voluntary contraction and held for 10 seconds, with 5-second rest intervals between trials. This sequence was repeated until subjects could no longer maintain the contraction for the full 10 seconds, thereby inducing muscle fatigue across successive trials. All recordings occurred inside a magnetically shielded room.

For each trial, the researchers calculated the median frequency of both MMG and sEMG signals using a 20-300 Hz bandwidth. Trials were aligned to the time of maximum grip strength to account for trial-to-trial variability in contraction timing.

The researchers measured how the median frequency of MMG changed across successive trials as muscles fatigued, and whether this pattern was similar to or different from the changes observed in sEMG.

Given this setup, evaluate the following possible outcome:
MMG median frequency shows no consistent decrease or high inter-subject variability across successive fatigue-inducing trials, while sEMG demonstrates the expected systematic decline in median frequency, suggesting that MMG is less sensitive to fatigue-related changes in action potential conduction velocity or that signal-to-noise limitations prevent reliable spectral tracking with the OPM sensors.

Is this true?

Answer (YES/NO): NO